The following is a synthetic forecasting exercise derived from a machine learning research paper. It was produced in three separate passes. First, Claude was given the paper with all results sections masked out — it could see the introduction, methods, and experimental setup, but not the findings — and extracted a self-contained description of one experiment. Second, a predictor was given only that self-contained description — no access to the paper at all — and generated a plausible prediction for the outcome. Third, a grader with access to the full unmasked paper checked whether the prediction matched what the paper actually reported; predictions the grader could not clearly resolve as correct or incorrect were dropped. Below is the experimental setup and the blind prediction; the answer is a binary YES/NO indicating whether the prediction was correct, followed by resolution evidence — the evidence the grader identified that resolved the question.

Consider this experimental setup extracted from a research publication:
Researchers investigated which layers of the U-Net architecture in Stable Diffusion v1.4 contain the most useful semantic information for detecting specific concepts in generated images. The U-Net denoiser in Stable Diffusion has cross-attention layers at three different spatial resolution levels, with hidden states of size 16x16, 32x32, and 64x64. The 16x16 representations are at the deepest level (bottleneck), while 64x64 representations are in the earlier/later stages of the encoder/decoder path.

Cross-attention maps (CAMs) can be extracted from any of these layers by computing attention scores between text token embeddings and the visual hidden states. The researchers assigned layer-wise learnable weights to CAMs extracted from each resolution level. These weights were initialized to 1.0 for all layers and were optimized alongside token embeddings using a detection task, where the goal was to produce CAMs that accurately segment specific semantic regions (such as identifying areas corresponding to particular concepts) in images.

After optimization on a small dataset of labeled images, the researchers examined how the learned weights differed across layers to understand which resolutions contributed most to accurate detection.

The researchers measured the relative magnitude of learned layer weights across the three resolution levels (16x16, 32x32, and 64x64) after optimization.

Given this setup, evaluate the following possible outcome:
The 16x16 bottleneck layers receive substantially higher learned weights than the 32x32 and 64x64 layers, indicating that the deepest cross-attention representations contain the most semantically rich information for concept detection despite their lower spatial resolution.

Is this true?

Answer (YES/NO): YES